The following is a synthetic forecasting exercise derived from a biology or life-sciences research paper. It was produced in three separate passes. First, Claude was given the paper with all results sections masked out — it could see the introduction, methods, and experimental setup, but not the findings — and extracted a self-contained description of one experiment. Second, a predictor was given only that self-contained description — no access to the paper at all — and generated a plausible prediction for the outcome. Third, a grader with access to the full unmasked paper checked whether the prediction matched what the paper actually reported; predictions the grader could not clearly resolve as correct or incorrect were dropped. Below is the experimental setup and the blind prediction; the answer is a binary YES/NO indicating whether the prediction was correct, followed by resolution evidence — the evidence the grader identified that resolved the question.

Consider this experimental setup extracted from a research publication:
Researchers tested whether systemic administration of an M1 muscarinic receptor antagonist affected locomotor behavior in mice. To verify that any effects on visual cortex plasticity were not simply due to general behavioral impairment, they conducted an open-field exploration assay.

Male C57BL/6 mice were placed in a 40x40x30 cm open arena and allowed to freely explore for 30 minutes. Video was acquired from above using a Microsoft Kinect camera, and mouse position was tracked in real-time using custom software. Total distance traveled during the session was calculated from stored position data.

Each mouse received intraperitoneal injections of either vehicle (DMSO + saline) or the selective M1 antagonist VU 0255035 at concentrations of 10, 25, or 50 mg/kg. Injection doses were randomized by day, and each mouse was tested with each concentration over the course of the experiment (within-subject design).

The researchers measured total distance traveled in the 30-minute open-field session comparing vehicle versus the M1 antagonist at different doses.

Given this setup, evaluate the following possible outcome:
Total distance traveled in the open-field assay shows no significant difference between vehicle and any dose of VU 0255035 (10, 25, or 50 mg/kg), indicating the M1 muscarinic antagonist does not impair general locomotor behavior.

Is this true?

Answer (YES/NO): NO